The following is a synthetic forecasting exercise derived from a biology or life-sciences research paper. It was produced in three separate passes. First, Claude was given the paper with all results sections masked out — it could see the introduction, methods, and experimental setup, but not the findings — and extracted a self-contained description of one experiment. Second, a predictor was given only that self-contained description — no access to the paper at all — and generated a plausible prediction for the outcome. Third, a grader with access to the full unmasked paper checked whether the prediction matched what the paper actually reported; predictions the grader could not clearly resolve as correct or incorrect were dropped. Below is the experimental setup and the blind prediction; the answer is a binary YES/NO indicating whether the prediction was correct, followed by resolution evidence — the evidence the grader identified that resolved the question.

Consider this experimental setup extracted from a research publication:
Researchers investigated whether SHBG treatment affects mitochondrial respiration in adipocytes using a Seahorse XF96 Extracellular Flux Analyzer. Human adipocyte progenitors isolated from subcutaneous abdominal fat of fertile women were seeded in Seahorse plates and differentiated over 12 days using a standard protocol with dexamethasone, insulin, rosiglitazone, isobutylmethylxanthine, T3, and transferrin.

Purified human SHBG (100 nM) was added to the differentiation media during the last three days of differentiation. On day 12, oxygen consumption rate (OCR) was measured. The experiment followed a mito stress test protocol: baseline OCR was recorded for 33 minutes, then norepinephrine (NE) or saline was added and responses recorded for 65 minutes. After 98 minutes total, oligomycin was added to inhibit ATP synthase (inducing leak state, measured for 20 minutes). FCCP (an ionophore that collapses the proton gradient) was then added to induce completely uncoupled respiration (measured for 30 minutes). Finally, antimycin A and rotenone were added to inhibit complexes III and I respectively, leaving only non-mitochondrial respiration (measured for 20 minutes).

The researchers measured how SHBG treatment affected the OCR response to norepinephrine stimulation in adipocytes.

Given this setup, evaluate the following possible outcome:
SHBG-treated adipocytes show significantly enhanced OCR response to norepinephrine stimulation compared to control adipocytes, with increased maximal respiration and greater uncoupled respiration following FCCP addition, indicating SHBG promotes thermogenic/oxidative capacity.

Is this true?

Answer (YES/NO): NO